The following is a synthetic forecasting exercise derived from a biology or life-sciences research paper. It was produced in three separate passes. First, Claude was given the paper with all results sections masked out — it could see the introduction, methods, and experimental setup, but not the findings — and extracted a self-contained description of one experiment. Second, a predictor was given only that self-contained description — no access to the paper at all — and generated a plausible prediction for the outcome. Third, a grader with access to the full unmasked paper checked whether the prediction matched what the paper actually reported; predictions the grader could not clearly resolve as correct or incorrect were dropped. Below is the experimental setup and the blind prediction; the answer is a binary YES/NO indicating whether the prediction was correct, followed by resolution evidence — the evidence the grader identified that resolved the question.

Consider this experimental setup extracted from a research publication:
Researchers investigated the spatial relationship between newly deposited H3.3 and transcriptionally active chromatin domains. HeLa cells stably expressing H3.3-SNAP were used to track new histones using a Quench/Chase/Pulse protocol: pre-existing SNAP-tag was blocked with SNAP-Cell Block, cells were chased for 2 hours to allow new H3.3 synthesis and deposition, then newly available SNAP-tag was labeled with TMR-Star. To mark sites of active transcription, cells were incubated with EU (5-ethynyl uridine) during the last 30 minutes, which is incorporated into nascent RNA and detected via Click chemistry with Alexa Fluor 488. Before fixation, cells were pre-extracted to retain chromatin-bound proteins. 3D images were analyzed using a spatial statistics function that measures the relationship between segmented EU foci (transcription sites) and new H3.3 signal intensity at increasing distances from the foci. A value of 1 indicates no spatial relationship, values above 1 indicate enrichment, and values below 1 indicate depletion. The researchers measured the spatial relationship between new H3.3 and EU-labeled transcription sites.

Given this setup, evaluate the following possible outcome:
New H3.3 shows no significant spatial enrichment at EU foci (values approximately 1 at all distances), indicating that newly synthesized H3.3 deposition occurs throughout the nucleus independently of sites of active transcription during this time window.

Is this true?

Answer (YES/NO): NO